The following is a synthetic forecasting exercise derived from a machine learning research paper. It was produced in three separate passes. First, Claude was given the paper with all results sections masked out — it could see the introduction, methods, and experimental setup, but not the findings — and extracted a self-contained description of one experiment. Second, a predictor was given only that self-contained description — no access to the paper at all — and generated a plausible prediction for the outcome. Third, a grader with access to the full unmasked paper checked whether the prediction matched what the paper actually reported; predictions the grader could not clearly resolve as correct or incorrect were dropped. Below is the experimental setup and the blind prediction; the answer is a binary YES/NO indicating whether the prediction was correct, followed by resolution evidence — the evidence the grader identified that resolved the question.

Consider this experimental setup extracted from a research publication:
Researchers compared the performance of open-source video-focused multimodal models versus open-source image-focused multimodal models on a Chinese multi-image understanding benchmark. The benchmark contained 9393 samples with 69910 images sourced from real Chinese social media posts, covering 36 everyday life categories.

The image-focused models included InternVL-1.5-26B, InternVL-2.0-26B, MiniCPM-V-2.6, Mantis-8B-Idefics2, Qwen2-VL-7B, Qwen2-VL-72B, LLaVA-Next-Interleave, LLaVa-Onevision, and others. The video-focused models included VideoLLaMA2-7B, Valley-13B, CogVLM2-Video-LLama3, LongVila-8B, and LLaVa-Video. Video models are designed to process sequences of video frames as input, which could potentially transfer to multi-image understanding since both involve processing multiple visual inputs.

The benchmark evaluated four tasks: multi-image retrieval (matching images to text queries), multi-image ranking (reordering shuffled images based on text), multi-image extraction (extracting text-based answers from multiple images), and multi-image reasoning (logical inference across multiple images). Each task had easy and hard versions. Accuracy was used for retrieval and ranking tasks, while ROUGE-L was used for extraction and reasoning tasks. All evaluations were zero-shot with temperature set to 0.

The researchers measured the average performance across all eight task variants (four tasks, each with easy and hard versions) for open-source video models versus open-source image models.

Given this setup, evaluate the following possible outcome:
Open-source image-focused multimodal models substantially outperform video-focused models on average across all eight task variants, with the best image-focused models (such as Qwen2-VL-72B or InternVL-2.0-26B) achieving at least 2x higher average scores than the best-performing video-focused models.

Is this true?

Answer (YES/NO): NO